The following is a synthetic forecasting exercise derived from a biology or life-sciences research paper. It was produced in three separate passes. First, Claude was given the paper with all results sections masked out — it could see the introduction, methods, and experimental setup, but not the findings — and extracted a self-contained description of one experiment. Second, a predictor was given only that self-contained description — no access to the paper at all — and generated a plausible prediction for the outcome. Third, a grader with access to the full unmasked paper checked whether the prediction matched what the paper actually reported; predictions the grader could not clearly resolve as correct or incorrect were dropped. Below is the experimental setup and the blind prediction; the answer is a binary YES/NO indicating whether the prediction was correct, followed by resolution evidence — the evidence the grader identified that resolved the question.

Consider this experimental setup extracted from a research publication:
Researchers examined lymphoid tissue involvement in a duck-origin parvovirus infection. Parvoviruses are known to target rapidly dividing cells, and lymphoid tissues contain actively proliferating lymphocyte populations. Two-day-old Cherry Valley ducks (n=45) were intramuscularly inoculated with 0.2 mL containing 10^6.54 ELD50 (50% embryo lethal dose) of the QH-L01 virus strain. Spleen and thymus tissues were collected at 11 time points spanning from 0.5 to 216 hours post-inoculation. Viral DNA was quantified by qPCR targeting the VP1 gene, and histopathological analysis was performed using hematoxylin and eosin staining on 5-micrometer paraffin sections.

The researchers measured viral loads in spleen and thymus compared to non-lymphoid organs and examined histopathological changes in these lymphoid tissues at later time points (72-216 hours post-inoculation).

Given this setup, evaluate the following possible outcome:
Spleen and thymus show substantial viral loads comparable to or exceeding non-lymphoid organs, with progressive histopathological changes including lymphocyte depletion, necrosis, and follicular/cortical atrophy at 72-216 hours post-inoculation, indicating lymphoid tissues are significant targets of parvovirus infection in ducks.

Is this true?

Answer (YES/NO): NO